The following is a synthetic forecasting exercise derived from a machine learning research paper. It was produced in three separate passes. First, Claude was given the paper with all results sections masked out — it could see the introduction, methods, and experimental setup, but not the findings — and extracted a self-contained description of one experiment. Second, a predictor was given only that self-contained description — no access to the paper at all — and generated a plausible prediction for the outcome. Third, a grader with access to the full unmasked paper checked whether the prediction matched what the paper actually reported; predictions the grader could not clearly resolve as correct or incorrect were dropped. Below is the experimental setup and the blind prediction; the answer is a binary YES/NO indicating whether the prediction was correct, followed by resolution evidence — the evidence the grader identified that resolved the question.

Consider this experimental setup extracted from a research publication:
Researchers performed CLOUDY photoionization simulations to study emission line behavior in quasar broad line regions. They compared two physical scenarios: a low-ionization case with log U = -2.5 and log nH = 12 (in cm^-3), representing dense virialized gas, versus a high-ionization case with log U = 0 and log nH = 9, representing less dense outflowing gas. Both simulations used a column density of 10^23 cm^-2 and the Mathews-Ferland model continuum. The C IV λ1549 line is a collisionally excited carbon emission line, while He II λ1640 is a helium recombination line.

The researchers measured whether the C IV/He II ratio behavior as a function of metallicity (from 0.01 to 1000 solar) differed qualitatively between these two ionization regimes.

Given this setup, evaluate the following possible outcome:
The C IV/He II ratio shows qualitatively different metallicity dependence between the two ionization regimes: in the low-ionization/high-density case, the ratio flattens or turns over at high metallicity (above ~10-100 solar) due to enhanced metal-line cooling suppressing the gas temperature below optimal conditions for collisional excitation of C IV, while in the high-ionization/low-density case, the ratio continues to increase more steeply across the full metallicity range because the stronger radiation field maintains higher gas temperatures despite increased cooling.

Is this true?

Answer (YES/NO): NO